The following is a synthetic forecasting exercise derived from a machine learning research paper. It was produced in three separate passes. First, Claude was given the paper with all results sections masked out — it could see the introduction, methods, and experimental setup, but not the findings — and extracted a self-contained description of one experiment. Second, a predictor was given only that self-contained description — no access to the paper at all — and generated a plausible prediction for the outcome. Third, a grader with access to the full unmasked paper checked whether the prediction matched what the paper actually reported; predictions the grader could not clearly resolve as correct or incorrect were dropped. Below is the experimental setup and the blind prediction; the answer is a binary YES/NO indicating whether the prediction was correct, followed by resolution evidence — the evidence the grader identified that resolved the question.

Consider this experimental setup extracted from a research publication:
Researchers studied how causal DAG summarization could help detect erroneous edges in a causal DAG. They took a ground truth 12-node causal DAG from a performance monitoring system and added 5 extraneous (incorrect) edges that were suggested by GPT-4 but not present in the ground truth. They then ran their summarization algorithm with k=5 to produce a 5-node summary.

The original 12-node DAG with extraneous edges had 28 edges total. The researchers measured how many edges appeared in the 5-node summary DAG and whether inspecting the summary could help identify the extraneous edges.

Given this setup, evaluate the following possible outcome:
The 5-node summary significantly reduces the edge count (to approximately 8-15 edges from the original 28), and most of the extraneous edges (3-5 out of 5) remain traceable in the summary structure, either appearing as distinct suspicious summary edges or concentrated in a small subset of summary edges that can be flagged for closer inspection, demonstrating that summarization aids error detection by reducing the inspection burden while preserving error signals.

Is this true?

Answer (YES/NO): YES